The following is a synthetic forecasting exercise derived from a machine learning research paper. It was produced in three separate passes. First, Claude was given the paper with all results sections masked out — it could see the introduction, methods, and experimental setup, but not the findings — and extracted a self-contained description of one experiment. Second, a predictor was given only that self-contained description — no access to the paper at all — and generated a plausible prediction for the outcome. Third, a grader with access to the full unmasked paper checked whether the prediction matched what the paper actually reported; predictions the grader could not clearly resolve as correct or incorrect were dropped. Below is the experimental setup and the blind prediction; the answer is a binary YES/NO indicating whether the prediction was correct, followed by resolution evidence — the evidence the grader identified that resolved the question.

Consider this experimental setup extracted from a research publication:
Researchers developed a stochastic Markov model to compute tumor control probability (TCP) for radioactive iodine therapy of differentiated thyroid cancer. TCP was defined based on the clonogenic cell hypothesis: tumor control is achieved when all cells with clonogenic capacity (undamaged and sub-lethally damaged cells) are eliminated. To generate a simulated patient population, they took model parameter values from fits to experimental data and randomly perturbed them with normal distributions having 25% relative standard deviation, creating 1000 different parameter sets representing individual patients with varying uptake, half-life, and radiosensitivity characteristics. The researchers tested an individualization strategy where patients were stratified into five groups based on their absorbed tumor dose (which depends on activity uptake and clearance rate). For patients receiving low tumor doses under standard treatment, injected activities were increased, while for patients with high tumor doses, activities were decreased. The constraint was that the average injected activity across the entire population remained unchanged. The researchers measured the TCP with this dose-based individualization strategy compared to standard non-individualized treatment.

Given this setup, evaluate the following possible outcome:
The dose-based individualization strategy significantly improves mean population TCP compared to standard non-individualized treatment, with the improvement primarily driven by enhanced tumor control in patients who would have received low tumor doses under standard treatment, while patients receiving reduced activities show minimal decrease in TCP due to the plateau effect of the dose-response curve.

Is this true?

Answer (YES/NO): YES